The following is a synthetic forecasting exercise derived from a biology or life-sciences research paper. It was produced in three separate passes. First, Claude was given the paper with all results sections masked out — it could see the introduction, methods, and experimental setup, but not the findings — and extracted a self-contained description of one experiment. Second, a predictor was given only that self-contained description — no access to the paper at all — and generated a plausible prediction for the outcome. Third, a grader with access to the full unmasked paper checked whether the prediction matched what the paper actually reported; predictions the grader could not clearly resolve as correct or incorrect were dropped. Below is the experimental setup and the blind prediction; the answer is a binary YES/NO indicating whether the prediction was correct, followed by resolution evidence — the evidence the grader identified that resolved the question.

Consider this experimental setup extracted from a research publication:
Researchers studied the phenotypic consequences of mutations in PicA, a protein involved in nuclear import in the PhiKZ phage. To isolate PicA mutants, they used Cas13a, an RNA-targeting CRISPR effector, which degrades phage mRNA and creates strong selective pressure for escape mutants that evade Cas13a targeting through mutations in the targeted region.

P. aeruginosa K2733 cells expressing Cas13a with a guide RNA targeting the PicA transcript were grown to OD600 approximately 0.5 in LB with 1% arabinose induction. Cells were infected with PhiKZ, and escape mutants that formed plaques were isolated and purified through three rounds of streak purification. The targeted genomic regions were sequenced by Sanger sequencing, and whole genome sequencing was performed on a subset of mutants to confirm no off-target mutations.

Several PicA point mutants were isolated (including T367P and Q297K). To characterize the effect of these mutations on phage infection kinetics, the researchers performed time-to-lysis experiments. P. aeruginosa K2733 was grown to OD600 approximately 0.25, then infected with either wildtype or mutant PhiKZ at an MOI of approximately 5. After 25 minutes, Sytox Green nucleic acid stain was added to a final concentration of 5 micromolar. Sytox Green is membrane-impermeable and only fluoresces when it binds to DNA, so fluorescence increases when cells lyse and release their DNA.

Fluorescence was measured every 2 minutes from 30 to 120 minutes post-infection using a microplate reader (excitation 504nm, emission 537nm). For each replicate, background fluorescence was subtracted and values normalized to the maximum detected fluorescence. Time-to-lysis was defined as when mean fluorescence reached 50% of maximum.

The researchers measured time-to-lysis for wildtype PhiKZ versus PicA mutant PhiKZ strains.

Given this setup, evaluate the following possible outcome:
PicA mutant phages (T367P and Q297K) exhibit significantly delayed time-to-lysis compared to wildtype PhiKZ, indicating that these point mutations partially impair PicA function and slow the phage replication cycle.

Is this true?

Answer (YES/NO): NO